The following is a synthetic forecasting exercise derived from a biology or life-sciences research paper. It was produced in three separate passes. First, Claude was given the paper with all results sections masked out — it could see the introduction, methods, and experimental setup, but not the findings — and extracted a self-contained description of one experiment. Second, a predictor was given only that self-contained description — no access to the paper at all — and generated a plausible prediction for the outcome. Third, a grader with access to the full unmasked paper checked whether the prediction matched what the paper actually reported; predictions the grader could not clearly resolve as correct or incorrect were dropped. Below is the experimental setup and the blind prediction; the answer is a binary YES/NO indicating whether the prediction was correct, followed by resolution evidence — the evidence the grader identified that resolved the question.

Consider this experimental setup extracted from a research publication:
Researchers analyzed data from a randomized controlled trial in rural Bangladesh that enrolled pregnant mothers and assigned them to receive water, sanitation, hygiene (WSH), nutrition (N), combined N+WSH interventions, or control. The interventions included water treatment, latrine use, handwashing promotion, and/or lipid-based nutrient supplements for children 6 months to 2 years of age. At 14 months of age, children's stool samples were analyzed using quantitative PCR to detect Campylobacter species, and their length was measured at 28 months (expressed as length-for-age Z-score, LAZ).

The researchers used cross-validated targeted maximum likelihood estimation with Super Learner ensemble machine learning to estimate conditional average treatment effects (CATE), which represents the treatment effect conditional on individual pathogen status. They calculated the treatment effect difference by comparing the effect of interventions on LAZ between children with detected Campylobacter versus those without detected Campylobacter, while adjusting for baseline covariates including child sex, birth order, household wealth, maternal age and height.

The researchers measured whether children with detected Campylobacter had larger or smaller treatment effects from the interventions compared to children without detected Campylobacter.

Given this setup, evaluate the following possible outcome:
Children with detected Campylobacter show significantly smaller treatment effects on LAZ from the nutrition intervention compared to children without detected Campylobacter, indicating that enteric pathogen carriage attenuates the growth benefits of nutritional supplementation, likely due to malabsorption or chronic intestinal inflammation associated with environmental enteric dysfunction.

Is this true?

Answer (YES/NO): NO